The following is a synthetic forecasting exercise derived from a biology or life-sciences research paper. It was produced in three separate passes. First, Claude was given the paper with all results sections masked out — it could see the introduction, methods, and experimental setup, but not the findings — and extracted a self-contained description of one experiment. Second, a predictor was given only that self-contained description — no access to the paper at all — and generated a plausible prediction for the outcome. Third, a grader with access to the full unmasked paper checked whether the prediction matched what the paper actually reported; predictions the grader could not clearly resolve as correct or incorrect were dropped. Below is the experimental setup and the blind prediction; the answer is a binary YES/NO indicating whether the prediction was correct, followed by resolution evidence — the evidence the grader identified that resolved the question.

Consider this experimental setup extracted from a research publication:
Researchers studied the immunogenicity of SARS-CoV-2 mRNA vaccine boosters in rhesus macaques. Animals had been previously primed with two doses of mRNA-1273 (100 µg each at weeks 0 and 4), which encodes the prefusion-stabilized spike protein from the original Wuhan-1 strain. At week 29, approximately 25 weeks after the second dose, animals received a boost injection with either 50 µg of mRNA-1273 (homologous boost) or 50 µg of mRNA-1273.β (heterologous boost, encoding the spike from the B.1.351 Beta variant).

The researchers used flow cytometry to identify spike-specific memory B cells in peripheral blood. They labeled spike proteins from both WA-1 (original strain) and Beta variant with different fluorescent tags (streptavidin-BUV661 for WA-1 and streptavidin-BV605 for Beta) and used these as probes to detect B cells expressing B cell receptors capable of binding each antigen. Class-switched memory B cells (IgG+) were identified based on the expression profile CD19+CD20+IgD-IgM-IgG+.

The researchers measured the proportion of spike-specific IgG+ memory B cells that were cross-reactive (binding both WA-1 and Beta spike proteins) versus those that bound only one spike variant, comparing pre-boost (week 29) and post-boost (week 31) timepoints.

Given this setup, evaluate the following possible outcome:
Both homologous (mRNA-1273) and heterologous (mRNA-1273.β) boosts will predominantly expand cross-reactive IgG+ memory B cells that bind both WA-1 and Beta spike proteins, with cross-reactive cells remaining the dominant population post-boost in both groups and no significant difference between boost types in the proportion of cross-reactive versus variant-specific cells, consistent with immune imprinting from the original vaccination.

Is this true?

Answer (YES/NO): YES